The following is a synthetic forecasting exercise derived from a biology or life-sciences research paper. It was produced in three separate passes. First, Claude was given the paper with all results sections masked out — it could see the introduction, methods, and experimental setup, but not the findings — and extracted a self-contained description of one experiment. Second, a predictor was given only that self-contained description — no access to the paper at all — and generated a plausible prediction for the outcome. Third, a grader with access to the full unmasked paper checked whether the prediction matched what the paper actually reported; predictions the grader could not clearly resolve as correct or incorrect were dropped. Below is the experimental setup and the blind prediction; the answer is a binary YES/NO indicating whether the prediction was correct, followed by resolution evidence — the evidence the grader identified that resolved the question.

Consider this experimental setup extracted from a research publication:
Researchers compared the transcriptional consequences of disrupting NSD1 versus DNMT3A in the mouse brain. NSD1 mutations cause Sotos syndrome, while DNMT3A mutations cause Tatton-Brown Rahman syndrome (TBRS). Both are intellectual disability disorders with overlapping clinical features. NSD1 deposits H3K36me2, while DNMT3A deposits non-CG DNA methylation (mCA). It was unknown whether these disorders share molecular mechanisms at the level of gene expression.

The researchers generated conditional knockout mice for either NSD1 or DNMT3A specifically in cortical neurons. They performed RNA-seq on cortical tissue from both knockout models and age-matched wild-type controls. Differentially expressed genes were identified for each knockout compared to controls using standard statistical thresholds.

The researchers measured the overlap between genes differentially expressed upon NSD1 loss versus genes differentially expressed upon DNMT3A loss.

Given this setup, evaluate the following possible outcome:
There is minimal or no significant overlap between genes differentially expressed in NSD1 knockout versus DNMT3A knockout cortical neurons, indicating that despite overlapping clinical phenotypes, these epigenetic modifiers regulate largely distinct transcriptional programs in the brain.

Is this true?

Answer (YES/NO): NO